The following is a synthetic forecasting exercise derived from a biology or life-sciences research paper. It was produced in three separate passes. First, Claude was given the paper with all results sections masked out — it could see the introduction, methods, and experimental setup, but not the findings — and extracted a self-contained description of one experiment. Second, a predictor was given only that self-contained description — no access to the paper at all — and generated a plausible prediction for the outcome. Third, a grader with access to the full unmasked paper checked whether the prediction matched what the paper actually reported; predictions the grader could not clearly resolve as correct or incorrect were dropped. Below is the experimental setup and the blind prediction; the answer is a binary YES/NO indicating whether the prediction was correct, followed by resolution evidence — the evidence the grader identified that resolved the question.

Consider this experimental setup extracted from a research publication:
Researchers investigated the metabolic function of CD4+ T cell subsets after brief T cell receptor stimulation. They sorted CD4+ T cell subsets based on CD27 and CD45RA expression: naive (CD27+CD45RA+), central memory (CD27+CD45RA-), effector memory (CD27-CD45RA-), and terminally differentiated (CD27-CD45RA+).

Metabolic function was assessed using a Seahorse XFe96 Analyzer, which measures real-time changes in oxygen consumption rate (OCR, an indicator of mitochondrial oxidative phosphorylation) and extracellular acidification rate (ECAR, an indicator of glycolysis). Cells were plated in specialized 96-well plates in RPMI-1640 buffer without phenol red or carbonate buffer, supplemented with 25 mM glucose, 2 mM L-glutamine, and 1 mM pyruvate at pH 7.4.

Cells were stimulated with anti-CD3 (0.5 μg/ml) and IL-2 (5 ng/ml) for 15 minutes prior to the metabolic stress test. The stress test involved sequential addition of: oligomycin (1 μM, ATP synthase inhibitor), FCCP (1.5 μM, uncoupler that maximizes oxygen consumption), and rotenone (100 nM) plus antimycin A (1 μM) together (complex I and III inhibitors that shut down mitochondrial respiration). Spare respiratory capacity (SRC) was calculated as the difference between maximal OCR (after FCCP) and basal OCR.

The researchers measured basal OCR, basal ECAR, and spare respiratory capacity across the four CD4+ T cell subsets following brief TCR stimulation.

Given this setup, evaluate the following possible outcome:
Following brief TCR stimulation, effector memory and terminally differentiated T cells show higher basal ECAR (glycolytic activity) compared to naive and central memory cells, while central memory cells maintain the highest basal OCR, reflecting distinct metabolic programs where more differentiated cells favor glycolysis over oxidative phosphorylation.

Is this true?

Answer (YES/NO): NO